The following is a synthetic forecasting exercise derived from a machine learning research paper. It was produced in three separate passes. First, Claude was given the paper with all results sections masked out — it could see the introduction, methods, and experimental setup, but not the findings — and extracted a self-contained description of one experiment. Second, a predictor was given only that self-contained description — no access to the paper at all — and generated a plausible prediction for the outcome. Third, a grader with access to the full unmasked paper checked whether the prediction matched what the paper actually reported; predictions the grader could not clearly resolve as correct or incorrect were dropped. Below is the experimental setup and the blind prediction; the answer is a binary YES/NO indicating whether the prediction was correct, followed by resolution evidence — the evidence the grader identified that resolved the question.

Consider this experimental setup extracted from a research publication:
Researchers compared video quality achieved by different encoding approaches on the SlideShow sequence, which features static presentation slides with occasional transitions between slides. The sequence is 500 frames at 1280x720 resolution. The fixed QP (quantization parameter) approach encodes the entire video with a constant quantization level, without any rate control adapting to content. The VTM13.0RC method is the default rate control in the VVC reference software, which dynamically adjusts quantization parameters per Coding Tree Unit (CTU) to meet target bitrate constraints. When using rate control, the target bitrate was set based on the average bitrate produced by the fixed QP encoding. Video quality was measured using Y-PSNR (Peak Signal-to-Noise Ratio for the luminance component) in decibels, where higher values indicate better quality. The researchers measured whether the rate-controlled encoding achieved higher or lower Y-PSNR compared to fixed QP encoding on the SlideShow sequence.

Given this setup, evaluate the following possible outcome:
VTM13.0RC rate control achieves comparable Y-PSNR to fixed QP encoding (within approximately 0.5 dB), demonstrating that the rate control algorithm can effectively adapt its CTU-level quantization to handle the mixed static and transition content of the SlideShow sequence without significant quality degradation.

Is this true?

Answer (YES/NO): YES